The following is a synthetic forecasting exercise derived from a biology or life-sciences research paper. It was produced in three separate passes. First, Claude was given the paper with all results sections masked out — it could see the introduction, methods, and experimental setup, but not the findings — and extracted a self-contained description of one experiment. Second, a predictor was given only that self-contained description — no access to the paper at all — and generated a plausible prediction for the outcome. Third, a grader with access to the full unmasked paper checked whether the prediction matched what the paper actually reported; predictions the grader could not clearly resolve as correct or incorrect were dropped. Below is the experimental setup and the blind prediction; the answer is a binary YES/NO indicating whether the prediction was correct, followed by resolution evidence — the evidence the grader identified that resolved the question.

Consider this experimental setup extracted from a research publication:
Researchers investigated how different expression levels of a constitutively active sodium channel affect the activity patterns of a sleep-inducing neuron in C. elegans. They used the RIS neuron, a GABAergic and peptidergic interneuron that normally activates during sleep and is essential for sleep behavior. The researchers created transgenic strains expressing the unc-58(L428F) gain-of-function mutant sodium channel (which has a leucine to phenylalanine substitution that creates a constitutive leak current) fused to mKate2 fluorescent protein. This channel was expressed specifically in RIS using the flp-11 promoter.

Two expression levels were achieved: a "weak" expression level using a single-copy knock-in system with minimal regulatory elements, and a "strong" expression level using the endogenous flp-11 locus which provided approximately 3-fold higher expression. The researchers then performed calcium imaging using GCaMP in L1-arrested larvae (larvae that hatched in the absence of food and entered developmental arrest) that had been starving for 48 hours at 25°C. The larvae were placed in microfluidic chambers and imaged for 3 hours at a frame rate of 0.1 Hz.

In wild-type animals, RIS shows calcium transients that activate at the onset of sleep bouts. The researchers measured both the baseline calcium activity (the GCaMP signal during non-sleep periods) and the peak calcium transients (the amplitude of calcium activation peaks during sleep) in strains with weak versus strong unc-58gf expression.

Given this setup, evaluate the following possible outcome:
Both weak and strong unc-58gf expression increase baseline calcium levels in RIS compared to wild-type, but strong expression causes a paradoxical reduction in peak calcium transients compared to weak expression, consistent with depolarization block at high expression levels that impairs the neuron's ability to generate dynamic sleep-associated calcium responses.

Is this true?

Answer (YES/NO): YES